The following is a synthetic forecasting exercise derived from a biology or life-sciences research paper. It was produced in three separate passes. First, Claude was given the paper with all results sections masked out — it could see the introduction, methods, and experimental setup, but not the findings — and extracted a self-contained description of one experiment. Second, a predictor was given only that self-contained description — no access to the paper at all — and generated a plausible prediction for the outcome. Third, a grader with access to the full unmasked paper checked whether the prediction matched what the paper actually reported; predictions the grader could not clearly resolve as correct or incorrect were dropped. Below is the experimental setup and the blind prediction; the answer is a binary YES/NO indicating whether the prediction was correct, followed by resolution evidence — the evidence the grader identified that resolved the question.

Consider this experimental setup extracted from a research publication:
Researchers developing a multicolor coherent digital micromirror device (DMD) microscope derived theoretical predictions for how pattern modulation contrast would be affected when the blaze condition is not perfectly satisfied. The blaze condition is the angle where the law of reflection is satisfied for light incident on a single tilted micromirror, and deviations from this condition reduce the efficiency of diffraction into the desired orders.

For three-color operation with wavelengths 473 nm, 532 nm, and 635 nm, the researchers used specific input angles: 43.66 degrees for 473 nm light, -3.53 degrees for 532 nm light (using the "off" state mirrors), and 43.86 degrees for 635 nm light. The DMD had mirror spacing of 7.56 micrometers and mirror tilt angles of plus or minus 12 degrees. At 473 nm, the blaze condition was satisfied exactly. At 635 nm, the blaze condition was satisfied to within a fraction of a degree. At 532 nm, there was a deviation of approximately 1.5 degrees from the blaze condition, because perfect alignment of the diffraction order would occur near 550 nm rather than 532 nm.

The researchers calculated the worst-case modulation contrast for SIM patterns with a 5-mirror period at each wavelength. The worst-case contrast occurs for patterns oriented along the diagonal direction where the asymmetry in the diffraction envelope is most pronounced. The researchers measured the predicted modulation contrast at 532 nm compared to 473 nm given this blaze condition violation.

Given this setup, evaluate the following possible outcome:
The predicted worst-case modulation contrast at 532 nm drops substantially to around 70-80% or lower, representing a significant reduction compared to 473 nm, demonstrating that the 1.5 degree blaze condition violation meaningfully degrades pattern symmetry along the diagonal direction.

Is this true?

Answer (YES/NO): NO